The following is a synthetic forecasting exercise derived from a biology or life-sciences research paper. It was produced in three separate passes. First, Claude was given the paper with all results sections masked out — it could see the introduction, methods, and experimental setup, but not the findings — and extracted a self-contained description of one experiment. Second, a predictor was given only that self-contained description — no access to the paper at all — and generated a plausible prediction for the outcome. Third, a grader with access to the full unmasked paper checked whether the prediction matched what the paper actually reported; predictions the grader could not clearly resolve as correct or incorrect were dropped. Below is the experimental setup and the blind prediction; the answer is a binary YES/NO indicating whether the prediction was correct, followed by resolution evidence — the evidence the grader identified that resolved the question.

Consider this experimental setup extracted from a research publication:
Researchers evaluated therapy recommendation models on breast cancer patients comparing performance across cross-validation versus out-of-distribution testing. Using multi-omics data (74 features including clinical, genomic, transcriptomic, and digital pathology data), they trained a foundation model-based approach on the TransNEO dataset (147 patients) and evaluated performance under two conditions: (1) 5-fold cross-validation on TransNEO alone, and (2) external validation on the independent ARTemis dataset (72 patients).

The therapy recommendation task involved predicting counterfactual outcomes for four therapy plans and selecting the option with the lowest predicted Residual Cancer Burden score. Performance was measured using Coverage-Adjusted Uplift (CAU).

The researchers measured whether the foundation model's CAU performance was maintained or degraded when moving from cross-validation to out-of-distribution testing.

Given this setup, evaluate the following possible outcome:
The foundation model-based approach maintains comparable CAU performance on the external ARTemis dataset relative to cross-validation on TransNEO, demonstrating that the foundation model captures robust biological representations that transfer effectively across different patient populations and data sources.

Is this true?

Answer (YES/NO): YES